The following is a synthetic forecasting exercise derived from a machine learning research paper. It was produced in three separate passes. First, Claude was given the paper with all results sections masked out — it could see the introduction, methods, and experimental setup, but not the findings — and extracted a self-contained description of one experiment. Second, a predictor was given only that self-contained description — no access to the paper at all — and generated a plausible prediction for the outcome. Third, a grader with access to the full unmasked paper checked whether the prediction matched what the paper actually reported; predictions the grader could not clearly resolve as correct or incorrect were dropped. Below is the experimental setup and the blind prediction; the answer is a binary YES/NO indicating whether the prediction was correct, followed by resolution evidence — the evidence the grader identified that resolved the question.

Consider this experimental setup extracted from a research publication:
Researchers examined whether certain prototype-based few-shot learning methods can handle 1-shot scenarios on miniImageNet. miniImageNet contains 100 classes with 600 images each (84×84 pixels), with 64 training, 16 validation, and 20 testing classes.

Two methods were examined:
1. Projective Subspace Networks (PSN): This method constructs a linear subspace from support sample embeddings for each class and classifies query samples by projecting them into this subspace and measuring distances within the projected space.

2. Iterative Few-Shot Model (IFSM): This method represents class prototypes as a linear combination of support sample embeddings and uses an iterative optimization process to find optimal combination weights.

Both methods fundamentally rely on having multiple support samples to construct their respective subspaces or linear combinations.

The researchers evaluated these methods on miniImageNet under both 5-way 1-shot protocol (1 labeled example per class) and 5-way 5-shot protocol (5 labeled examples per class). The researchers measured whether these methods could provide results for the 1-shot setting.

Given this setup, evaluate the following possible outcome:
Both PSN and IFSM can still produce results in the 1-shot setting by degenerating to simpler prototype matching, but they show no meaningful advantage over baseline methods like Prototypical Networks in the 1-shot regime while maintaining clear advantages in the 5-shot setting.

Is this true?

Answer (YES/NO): NO